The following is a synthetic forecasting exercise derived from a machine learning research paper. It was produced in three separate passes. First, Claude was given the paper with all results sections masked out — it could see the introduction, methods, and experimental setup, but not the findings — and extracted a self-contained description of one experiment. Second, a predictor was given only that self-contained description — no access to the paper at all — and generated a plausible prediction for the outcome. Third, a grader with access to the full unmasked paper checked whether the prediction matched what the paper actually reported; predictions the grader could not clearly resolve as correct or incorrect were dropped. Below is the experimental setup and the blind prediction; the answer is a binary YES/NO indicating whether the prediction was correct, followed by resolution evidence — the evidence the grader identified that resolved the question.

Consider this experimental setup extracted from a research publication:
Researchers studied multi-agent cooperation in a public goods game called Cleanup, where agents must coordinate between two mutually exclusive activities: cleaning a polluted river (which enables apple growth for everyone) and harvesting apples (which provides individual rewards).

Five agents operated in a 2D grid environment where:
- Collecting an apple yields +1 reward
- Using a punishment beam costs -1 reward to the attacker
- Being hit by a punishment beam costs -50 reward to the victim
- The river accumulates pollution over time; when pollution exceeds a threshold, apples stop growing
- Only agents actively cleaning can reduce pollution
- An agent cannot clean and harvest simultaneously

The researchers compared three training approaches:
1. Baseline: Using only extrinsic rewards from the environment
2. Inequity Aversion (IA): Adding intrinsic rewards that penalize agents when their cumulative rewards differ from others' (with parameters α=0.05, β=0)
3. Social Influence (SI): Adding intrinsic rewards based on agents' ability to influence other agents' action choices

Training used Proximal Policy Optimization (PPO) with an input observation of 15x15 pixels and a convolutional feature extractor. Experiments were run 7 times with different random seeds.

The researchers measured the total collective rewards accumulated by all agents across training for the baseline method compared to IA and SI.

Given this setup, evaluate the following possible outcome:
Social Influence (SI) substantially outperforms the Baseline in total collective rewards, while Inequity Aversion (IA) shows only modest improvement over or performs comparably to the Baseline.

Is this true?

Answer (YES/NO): NO